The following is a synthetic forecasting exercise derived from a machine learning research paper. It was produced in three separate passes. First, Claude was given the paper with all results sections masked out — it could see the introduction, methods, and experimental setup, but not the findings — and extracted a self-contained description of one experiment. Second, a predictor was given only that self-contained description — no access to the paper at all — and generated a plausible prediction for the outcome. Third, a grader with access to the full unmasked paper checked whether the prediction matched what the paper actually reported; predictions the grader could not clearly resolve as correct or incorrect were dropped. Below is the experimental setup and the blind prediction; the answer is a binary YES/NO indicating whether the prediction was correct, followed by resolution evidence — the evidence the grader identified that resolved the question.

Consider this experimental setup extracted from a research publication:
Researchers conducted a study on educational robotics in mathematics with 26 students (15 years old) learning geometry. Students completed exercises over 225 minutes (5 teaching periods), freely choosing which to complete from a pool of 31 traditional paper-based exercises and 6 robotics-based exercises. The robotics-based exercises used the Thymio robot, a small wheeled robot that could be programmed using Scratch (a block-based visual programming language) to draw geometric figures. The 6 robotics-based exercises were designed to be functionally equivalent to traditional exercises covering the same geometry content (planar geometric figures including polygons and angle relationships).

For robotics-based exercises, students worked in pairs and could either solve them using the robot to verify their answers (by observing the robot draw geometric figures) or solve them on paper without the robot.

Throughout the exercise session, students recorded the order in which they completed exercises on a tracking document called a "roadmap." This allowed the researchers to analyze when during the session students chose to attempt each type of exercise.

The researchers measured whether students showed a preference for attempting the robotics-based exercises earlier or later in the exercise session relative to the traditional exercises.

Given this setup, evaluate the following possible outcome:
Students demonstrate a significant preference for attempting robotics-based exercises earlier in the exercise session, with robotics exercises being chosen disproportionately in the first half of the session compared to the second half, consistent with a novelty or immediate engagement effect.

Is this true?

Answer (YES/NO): YES